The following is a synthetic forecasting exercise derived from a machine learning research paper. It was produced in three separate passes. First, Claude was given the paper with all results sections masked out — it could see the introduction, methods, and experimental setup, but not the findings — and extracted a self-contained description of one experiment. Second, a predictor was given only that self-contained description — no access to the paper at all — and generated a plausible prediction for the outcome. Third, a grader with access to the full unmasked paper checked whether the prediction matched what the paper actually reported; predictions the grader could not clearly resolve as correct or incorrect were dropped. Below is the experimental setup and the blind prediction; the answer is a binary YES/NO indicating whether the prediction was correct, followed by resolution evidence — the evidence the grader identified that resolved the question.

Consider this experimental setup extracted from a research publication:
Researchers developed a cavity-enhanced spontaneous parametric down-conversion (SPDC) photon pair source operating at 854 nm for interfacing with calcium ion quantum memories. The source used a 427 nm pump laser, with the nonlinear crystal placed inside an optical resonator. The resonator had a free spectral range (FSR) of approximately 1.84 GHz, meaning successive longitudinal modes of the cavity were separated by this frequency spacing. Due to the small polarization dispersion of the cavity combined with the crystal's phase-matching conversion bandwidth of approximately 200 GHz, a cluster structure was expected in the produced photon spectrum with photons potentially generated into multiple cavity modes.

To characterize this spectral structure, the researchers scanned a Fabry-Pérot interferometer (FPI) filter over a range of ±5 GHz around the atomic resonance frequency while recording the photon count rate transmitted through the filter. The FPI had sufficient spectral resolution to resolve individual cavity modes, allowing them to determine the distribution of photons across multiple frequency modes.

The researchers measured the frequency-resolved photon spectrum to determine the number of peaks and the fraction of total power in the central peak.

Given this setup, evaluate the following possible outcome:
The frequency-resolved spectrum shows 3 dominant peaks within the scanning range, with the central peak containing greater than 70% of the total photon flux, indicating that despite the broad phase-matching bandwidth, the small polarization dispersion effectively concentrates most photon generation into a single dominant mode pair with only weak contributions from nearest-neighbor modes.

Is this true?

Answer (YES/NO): NO